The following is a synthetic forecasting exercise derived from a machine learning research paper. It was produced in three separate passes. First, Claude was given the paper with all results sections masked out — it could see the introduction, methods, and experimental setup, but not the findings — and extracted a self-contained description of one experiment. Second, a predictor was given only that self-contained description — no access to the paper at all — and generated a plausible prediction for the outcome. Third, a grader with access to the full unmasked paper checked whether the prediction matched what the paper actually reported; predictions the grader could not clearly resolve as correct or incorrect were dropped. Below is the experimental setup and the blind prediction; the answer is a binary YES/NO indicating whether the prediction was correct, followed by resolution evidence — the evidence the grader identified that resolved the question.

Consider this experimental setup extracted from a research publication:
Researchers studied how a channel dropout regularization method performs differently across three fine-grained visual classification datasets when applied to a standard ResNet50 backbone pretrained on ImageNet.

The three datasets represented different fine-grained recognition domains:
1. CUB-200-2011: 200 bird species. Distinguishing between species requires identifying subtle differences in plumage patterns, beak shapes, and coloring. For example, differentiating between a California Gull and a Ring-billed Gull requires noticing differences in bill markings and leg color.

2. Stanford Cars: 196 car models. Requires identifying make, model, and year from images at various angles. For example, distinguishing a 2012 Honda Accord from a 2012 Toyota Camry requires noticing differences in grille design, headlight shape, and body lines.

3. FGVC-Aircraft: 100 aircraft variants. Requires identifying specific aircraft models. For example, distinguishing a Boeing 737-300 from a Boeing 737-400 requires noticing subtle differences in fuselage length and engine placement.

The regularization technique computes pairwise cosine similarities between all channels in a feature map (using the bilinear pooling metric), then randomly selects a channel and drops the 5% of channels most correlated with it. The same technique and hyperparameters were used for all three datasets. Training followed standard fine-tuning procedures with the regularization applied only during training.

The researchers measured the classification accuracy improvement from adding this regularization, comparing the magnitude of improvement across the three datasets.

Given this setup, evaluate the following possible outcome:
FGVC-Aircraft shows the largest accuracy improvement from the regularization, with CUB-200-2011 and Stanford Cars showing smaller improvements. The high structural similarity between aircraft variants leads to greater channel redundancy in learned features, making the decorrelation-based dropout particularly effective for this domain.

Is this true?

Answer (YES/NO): NO